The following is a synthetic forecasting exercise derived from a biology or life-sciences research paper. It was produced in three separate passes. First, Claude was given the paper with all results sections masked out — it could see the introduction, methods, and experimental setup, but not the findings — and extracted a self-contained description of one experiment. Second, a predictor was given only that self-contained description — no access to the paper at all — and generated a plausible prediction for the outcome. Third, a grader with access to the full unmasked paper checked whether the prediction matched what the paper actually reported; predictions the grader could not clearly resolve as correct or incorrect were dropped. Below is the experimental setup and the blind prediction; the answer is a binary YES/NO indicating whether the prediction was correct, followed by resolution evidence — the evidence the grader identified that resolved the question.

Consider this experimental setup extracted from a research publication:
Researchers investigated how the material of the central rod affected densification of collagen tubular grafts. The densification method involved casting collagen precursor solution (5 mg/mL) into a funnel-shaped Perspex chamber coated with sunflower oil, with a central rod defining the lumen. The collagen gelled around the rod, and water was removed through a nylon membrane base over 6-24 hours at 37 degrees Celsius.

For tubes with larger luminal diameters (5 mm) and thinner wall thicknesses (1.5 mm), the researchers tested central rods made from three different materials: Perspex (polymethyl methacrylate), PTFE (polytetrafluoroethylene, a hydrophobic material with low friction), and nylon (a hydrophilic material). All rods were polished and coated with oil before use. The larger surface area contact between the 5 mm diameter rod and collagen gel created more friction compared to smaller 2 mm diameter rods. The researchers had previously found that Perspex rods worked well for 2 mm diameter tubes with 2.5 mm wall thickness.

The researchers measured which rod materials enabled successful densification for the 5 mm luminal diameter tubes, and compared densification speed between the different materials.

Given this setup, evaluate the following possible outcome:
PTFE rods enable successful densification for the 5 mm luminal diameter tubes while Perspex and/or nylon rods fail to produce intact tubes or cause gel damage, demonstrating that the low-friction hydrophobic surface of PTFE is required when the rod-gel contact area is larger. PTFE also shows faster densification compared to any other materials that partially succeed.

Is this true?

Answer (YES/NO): NO